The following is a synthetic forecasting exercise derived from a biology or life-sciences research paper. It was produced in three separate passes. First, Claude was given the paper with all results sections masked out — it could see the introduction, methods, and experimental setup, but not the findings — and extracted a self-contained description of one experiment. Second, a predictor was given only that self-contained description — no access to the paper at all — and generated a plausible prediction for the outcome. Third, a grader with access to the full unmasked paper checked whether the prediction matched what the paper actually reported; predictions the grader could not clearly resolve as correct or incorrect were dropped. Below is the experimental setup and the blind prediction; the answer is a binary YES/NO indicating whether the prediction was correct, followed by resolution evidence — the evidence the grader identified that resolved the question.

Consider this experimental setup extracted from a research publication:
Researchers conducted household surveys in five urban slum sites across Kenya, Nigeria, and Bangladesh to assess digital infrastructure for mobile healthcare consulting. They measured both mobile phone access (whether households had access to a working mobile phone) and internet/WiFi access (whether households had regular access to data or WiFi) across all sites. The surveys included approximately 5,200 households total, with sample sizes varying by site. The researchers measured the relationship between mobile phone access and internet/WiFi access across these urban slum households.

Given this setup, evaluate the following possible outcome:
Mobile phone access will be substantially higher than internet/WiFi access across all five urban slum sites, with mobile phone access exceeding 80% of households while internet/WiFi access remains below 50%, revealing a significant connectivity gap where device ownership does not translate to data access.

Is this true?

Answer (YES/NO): YES